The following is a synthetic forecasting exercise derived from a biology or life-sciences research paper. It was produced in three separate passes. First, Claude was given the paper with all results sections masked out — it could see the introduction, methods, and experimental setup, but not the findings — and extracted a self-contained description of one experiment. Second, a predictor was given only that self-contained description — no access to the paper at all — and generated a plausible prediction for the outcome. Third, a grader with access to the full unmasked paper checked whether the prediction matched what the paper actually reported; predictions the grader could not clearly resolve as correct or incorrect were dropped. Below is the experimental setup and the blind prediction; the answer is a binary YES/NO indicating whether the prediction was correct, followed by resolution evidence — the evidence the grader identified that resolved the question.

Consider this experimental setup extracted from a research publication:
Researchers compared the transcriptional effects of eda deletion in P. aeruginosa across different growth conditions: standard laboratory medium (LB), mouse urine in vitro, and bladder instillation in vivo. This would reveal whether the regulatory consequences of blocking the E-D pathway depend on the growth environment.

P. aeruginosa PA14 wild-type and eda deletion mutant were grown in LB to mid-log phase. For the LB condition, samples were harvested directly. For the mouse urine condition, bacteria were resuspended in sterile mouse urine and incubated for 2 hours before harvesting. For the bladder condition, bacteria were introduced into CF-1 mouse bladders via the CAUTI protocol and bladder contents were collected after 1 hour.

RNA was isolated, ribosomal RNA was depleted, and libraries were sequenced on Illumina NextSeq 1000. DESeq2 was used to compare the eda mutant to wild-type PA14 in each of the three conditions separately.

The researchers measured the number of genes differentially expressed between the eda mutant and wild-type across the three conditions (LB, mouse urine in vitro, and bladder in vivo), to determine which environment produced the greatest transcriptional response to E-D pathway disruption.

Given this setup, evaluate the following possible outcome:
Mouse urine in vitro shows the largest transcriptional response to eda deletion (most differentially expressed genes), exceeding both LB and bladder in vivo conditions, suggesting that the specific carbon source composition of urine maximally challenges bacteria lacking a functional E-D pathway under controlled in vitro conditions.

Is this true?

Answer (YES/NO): NO